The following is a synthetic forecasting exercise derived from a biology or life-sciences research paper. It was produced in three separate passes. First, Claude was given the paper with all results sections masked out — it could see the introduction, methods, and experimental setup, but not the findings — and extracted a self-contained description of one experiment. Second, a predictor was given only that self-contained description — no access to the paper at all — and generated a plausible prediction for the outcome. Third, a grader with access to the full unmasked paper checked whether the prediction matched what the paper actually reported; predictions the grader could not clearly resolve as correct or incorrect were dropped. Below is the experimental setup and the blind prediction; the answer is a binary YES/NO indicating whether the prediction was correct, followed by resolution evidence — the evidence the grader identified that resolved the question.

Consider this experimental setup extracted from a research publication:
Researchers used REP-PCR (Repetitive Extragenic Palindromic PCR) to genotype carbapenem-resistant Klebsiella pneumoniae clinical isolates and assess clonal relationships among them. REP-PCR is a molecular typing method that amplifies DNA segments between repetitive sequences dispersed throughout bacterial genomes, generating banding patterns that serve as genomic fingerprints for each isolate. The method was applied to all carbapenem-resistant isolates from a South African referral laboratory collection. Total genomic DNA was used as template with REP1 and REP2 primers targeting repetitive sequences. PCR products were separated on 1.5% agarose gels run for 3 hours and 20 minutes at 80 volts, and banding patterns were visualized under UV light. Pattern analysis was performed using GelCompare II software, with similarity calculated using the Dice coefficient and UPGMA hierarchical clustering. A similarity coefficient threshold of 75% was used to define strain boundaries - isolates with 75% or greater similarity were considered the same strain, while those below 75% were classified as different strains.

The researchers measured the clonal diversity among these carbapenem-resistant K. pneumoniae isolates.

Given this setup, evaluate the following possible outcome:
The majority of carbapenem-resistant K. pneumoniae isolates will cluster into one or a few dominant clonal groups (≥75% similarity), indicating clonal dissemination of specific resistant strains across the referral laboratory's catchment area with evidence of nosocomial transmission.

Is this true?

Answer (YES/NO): NO